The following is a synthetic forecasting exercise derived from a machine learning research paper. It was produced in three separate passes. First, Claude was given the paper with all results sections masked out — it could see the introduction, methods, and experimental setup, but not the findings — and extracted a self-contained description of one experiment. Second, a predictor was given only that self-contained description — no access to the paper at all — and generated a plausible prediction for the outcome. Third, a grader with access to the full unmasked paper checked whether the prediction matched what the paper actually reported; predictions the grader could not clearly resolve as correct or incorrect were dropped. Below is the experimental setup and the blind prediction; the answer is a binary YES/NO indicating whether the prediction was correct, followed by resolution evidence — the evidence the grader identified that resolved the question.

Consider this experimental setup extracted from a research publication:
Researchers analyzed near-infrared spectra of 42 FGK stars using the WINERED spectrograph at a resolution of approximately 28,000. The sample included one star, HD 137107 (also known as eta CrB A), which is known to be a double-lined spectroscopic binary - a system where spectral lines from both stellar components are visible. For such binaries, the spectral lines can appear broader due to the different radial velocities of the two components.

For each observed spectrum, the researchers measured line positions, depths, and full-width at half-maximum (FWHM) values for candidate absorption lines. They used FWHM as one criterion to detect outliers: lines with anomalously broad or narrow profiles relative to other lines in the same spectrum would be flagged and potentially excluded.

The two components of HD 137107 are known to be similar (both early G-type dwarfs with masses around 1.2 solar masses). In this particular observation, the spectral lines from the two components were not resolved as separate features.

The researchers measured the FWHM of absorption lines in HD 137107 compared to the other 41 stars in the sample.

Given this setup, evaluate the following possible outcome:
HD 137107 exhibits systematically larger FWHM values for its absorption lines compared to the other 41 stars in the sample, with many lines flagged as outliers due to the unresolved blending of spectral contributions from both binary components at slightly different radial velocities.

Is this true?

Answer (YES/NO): NO